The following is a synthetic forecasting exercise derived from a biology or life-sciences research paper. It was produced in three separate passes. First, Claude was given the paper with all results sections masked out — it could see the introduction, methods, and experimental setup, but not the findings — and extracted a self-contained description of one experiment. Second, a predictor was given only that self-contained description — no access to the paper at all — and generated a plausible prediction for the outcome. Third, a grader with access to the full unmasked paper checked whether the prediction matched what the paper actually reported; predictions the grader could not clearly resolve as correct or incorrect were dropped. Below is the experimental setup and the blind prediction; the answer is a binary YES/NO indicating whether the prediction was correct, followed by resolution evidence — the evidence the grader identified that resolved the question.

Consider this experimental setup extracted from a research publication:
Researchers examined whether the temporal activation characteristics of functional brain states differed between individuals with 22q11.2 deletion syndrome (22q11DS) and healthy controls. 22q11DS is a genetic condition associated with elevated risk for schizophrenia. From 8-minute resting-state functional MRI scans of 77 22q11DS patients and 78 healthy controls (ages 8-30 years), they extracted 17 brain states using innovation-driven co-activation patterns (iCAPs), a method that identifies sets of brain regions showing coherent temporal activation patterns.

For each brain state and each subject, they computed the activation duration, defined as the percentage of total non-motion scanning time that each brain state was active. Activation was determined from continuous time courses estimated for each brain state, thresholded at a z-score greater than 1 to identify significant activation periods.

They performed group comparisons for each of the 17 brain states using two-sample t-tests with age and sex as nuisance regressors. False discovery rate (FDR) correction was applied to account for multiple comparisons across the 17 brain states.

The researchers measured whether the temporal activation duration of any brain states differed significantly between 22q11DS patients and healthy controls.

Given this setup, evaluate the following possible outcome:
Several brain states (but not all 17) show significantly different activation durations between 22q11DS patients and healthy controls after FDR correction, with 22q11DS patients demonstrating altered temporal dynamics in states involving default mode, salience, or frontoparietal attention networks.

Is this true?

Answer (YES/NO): YES